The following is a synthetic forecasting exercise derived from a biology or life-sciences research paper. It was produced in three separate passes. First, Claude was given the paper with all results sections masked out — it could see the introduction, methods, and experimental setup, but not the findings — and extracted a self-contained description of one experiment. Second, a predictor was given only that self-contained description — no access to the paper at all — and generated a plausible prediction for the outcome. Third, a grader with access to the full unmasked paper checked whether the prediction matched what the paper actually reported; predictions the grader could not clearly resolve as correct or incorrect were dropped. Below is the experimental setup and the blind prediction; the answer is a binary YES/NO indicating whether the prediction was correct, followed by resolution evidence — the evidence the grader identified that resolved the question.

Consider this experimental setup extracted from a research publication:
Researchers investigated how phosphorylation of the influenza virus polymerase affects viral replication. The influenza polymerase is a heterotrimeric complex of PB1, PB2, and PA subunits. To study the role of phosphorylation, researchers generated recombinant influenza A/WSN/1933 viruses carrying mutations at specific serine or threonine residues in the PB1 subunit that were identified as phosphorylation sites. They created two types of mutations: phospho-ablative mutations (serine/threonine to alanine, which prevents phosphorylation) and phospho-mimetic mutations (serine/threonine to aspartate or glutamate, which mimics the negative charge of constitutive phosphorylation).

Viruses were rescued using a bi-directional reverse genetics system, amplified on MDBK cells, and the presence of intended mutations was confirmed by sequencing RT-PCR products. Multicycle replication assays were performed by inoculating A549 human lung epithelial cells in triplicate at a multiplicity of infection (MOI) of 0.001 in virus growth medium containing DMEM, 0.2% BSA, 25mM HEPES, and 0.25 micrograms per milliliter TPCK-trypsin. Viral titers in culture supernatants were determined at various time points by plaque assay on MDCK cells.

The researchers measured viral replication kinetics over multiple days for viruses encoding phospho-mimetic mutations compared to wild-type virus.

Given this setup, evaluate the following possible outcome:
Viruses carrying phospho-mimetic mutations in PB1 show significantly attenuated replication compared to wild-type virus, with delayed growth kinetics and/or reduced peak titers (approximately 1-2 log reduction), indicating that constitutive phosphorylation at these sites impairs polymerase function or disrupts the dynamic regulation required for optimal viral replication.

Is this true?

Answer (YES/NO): NO